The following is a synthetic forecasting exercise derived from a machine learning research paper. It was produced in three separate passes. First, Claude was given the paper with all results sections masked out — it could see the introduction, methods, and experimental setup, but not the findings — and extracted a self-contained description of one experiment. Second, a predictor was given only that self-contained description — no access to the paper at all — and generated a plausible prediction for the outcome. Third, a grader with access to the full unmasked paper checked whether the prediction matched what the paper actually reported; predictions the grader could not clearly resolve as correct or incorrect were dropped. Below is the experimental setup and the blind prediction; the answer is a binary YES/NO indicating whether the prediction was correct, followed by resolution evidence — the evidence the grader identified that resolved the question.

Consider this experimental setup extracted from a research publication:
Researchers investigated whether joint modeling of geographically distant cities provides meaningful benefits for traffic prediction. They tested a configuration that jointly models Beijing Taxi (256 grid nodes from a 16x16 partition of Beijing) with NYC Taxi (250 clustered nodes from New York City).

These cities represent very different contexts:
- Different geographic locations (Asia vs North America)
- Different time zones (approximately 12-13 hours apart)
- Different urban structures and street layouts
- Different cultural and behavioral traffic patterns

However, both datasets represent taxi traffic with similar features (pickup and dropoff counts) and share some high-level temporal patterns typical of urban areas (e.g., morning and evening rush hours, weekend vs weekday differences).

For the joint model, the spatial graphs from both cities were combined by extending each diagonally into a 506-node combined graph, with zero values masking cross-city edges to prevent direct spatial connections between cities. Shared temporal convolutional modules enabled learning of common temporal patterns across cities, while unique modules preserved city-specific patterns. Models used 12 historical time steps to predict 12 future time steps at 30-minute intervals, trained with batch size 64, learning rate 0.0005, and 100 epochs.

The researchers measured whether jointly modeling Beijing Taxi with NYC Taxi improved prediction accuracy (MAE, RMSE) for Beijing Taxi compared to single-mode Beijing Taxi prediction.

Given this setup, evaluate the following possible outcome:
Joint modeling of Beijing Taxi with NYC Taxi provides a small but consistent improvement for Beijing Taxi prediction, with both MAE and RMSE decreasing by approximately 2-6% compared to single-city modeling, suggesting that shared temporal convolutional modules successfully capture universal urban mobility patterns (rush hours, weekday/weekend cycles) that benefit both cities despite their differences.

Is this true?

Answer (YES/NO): NO